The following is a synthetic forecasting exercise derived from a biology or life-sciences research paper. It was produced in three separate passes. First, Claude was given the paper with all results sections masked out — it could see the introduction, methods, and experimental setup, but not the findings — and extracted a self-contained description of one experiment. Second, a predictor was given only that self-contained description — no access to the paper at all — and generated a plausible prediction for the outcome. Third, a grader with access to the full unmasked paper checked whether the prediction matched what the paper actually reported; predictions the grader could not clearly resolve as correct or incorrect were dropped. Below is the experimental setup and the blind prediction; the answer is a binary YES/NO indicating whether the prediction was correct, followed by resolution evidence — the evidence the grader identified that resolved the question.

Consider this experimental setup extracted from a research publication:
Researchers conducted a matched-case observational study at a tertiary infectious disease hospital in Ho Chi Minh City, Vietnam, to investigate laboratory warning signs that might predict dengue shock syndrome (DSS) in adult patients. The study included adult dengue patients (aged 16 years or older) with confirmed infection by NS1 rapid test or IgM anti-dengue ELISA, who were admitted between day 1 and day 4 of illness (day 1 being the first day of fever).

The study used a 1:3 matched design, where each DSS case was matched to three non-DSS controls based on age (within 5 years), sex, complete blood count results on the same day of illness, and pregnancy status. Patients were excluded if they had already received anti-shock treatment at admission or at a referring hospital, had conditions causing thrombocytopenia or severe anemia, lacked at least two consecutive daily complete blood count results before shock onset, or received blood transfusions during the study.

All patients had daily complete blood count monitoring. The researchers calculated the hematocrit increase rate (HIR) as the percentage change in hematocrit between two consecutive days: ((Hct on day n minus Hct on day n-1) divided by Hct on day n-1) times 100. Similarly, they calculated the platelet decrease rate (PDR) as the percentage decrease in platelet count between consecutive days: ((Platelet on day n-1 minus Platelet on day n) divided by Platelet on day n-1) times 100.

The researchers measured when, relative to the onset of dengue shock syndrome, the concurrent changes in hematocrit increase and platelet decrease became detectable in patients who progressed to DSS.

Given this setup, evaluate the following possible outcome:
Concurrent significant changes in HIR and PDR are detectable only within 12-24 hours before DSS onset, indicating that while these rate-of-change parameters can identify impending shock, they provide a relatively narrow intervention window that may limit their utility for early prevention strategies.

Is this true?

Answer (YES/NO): NO